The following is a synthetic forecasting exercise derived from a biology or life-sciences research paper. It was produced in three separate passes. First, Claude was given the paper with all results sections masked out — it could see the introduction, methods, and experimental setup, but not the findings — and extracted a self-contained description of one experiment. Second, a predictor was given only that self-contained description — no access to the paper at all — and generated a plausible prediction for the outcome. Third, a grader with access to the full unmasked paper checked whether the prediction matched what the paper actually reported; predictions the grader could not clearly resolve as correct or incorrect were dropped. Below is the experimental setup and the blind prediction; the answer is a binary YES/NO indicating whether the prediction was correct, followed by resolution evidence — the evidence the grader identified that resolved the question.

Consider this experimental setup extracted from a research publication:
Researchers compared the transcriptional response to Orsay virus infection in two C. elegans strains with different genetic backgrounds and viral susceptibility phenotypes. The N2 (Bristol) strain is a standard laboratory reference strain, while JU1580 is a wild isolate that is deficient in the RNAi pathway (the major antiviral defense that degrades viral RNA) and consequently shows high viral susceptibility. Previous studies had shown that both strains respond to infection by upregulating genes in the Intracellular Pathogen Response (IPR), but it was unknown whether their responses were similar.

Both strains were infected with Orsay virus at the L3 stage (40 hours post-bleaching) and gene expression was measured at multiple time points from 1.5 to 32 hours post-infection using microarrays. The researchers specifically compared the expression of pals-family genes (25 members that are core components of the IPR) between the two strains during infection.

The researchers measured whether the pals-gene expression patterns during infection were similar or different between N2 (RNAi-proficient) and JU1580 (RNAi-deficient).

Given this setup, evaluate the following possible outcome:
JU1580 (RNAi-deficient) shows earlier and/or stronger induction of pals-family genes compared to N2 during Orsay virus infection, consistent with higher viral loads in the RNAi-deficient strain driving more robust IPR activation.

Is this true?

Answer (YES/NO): NO